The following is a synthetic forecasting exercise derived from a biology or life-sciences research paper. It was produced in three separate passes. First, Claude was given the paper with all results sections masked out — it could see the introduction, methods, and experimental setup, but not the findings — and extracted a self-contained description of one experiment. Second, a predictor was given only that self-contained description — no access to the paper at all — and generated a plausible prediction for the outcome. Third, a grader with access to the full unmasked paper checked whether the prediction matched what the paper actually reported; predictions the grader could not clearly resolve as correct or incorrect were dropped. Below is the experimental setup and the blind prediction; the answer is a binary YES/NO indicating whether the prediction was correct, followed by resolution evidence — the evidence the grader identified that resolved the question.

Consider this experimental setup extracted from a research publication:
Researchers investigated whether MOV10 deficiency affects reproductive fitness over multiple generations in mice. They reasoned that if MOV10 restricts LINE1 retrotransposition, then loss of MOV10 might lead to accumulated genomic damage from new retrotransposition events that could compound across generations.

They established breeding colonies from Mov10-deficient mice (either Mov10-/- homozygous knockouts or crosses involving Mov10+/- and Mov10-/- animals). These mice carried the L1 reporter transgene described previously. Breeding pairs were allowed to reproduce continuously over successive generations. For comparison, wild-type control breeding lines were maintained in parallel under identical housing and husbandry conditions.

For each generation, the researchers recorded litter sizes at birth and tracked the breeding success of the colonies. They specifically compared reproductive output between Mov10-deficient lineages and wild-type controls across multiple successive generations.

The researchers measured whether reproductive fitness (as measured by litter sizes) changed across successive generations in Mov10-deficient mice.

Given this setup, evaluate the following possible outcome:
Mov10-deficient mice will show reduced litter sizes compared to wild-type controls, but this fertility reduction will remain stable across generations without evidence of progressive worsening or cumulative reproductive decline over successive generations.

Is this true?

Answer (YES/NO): NO